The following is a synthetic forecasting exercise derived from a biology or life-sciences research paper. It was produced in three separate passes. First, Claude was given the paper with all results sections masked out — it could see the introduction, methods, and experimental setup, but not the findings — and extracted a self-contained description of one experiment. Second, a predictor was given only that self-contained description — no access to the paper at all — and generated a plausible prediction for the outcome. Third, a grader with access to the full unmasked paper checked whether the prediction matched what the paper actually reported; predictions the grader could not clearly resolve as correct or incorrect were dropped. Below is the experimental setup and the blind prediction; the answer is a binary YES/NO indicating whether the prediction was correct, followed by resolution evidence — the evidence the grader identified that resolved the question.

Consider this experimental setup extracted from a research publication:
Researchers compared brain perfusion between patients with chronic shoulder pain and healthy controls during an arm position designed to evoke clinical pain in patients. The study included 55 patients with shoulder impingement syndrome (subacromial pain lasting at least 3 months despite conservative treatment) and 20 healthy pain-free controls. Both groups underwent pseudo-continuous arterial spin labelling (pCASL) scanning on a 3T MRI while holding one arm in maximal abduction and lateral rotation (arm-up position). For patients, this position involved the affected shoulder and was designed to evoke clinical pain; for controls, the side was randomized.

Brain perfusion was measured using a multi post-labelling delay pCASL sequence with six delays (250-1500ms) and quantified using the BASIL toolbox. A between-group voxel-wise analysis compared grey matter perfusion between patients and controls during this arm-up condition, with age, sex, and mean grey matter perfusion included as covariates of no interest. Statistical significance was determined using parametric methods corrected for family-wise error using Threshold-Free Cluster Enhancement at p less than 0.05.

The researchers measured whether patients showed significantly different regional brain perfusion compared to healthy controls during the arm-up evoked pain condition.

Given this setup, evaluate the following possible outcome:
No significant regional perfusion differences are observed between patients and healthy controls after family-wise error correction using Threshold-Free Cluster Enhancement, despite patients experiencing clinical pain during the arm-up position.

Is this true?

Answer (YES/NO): NO